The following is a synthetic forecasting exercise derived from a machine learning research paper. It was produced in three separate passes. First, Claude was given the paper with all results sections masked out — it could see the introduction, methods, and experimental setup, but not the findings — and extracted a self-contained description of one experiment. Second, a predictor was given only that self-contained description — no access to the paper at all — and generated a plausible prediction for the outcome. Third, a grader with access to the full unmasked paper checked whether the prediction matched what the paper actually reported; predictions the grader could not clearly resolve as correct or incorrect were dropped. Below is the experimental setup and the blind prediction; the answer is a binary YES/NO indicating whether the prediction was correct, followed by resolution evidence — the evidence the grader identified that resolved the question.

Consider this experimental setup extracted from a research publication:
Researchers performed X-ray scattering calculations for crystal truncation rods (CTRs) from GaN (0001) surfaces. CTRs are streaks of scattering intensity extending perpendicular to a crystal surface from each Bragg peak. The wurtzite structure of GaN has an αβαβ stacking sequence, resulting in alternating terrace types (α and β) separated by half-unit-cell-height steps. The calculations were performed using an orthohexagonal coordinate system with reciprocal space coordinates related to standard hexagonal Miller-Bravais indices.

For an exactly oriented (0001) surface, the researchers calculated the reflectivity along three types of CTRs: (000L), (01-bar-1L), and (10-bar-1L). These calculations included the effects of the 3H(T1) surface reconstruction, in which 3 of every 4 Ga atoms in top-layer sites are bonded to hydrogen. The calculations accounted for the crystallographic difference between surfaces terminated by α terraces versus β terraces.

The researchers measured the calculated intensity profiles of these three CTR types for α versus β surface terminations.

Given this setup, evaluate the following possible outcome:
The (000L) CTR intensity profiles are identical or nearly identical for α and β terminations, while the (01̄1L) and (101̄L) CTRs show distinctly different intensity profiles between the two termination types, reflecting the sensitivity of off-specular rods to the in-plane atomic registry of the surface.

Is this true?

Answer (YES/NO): YES